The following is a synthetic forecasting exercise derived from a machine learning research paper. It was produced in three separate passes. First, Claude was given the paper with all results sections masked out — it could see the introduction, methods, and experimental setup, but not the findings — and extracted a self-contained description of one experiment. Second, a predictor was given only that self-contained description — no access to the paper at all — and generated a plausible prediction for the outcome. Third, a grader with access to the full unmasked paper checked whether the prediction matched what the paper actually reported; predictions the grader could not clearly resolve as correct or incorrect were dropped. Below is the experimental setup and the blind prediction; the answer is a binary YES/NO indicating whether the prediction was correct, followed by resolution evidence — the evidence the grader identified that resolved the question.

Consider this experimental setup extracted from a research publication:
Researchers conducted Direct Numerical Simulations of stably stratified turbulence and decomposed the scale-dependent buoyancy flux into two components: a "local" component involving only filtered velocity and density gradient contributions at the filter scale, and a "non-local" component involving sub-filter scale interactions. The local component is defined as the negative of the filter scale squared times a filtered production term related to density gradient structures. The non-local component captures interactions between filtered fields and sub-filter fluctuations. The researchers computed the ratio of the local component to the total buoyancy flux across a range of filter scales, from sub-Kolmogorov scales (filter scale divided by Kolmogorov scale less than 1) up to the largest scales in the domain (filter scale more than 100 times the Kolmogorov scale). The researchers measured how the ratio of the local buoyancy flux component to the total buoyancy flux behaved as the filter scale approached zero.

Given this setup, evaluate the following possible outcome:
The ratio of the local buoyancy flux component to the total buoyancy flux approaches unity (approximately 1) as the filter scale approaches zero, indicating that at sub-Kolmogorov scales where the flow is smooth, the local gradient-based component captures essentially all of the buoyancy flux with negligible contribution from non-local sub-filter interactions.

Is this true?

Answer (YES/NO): YES